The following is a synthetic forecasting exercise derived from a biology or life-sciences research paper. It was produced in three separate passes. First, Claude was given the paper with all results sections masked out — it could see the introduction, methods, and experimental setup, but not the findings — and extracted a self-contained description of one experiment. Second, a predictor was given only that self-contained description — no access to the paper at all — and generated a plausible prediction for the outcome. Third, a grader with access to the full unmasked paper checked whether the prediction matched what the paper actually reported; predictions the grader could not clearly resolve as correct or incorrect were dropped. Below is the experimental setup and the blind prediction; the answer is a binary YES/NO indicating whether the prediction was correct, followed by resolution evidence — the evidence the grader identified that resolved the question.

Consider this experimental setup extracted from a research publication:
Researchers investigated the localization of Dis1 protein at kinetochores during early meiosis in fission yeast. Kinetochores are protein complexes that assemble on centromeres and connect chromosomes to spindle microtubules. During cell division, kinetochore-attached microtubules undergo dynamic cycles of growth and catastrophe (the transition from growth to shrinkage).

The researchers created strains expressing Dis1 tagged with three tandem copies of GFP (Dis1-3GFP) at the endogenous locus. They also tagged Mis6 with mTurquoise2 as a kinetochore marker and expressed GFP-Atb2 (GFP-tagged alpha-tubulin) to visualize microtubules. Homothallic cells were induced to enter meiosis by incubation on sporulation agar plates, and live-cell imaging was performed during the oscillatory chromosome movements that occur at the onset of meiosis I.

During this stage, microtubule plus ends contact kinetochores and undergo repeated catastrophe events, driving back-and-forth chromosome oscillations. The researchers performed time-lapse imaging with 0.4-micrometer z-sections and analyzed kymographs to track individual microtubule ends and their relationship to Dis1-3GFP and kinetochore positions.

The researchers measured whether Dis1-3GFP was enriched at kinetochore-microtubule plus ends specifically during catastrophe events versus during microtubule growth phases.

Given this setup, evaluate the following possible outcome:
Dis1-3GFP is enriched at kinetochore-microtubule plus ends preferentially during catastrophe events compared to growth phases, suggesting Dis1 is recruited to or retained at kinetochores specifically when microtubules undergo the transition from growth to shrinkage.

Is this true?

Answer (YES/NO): YES